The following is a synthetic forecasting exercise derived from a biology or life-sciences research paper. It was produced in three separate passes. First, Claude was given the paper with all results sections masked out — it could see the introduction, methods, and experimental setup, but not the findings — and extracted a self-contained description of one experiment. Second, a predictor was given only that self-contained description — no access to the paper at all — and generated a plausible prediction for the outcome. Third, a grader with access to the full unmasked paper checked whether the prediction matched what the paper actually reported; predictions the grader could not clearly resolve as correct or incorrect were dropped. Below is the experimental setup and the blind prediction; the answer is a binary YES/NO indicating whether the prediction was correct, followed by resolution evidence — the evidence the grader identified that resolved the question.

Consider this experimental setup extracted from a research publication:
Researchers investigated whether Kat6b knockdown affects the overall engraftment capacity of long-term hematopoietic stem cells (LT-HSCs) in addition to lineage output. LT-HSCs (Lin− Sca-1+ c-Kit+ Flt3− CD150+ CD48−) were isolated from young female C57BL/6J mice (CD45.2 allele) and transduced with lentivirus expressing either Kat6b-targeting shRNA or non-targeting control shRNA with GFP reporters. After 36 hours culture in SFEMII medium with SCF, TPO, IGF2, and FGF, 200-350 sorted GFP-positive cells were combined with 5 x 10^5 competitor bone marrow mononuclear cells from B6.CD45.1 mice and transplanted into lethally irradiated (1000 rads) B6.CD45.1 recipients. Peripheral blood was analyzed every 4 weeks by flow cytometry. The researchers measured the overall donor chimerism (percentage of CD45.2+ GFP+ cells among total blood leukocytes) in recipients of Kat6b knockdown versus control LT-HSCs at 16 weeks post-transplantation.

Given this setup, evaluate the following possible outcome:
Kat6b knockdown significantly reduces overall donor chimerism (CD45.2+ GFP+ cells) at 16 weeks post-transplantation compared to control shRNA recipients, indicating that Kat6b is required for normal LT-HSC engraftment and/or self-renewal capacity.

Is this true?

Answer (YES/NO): NO